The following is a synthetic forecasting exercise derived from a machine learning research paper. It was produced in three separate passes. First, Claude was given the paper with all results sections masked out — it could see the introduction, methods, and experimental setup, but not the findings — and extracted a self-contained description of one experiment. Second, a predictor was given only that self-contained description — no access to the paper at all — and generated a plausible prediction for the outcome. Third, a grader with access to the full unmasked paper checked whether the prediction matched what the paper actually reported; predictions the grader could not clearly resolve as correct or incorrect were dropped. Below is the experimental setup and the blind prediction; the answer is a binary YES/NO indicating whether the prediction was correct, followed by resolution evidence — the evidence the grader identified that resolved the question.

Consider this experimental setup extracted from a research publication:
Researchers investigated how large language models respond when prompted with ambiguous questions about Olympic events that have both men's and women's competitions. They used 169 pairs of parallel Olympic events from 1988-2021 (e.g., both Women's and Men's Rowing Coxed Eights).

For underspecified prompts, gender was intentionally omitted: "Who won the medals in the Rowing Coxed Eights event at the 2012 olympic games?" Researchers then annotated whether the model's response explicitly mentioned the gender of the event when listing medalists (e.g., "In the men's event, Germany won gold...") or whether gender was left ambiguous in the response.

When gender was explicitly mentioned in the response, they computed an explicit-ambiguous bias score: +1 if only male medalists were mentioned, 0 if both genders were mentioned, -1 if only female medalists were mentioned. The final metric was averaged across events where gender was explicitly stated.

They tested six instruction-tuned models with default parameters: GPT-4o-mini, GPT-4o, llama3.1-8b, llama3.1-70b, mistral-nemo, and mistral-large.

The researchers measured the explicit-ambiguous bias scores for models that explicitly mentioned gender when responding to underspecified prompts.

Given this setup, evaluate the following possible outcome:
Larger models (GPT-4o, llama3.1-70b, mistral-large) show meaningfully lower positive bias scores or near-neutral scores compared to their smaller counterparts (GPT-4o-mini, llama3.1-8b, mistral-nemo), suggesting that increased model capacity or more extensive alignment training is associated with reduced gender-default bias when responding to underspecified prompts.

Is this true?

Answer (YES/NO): NO